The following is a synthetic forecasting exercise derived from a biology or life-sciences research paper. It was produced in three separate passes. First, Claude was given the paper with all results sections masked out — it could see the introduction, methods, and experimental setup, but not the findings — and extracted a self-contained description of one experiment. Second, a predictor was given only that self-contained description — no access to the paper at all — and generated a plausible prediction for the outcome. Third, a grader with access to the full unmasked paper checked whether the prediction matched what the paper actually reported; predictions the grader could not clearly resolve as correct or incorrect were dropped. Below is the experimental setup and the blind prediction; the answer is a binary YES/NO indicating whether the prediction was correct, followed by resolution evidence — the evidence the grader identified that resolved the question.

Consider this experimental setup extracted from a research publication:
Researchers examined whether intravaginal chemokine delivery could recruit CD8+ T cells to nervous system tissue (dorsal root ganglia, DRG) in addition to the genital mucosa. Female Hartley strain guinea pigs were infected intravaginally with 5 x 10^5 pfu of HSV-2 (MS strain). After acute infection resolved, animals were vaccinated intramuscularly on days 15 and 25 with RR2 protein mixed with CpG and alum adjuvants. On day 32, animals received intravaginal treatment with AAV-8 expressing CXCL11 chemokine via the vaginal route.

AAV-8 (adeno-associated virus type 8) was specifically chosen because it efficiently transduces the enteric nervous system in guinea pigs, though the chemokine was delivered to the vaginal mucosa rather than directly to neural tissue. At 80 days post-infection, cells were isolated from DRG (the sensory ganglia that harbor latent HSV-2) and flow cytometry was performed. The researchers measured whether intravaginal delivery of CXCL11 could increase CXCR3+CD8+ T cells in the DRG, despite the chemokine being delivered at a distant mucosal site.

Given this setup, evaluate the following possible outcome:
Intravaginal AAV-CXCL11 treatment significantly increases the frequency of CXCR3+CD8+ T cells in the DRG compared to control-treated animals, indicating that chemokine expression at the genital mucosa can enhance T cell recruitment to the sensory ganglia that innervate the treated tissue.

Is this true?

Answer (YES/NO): YES